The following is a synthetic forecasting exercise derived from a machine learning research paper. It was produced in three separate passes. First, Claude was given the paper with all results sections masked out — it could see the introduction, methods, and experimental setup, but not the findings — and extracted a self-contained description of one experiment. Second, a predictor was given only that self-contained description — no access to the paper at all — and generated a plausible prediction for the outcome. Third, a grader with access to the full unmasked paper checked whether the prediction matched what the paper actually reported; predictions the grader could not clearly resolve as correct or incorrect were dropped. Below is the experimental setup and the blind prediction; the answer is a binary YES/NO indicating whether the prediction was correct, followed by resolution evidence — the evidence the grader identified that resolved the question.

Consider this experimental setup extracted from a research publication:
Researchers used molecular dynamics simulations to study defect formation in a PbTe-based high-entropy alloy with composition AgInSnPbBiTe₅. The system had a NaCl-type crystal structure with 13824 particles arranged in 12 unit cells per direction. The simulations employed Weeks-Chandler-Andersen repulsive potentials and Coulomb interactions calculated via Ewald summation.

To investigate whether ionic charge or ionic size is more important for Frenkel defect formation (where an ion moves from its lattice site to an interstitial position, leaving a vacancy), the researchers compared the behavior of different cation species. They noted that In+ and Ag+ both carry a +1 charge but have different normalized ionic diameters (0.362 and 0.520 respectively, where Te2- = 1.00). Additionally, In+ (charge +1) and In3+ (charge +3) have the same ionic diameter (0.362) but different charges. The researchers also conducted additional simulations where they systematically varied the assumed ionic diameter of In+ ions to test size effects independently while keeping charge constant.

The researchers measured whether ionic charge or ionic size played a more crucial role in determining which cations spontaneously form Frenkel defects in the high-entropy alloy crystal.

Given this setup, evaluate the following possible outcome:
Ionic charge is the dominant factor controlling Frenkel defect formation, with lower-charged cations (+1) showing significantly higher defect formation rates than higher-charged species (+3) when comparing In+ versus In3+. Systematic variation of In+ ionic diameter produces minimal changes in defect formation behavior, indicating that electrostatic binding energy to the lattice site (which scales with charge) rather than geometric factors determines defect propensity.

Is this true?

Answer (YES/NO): YES